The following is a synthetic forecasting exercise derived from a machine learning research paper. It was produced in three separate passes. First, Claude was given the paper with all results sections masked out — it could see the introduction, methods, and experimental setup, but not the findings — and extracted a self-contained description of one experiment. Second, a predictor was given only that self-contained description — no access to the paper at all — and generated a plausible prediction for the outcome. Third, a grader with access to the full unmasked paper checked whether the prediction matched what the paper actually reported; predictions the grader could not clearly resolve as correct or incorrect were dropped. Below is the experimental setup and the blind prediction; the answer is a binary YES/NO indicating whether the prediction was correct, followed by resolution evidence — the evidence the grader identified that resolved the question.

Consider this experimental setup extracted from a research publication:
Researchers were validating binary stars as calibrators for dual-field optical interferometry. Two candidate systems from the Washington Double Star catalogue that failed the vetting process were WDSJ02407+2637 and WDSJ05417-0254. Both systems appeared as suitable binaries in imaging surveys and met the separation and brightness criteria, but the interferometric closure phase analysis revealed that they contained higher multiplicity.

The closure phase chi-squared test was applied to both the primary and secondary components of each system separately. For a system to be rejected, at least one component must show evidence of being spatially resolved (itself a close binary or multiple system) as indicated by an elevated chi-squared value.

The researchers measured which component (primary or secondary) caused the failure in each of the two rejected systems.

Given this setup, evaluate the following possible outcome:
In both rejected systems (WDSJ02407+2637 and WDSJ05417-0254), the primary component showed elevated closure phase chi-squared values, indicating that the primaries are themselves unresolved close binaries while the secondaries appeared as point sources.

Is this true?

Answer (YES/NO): NO